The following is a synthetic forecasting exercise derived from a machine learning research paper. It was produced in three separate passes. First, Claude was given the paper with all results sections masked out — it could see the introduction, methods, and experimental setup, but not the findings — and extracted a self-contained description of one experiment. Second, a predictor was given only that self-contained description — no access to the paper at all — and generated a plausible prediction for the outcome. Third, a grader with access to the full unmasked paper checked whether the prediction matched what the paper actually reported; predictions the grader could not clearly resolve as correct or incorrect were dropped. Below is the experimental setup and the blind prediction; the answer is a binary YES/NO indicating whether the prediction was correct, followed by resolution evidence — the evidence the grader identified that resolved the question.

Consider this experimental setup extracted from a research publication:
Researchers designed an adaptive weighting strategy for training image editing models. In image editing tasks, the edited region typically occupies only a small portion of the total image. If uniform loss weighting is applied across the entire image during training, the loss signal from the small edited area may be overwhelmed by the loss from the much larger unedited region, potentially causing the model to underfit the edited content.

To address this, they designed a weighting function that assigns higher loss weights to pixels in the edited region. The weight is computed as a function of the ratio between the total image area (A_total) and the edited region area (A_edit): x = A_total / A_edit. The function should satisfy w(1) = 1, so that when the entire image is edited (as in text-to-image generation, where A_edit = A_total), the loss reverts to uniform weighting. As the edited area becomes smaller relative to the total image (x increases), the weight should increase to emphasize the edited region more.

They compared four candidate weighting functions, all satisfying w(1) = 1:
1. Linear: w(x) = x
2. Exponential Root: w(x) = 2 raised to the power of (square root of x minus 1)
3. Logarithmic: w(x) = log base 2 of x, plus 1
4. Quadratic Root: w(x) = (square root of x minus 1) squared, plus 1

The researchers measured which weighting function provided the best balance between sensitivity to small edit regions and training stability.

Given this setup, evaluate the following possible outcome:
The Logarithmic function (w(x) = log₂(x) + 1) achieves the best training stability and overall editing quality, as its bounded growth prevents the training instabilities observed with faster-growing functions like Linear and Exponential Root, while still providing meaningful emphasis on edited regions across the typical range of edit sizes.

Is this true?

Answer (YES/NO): YES